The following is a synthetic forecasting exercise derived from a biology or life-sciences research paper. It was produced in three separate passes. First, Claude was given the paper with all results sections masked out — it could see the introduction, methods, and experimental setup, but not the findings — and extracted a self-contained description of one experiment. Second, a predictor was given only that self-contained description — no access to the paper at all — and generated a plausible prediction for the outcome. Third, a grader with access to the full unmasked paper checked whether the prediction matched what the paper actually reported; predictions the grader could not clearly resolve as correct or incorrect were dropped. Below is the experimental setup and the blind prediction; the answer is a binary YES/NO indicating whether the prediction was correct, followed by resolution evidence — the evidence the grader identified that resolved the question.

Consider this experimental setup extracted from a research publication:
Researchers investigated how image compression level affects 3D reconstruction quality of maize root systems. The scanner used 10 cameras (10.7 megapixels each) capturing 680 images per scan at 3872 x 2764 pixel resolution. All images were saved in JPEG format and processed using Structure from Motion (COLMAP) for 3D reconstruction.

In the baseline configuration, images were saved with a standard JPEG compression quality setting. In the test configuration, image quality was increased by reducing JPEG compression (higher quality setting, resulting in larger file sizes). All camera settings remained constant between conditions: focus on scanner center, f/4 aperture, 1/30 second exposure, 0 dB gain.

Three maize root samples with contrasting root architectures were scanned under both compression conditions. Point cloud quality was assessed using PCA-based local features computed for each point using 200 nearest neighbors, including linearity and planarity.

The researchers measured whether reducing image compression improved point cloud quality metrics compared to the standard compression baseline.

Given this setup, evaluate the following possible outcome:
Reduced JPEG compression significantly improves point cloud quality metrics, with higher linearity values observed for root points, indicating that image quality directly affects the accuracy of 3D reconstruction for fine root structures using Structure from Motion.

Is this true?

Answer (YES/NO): NO